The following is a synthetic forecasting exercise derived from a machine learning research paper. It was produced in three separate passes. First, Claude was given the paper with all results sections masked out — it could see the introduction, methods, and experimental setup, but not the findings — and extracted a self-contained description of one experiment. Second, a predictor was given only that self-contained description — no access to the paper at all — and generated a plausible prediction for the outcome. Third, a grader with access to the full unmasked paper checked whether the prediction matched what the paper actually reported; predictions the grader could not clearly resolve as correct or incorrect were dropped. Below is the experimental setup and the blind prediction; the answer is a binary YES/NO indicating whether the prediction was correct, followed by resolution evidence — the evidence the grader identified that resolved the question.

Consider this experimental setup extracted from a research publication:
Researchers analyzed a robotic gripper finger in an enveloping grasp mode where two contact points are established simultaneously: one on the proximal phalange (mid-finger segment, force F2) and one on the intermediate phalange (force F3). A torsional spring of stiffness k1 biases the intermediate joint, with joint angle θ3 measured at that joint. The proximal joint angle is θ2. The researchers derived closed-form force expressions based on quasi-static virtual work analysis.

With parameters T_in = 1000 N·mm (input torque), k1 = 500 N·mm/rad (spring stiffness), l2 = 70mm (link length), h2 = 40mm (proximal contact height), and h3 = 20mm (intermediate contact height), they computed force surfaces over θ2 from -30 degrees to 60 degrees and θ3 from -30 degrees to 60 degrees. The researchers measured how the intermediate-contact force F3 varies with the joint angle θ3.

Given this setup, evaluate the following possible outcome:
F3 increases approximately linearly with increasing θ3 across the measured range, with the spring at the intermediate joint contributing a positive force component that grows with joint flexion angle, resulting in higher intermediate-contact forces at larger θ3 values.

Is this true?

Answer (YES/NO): NO